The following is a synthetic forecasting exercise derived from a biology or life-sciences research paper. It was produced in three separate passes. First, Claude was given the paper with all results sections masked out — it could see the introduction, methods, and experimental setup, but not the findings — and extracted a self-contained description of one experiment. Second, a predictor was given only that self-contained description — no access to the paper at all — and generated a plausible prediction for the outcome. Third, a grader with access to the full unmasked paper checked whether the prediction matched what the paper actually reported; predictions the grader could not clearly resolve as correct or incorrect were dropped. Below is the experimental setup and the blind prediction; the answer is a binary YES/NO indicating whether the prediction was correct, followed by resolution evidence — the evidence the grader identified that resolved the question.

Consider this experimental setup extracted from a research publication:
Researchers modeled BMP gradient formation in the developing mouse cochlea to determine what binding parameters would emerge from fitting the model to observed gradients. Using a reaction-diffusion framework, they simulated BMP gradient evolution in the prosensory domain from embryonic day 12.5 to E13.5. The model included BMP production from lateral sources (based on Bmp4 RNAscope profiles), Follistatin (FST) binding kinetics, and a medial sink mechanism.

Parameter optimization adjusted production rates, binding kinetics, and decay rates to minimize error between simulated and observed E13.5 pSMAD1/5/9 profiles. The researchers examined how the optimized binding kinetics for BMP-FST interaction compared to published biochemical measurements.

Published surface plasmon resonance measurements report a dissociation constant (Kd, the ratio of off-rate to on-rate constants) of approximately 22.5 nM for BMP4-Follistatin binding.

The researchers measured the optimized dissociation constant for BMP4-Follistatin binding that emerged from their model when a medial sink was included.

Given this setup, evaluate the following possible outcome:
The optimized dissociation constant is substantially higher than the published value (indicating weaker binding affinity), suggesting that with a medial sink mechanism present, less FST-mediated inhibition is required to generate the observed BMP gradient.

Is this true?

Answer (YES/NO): NO